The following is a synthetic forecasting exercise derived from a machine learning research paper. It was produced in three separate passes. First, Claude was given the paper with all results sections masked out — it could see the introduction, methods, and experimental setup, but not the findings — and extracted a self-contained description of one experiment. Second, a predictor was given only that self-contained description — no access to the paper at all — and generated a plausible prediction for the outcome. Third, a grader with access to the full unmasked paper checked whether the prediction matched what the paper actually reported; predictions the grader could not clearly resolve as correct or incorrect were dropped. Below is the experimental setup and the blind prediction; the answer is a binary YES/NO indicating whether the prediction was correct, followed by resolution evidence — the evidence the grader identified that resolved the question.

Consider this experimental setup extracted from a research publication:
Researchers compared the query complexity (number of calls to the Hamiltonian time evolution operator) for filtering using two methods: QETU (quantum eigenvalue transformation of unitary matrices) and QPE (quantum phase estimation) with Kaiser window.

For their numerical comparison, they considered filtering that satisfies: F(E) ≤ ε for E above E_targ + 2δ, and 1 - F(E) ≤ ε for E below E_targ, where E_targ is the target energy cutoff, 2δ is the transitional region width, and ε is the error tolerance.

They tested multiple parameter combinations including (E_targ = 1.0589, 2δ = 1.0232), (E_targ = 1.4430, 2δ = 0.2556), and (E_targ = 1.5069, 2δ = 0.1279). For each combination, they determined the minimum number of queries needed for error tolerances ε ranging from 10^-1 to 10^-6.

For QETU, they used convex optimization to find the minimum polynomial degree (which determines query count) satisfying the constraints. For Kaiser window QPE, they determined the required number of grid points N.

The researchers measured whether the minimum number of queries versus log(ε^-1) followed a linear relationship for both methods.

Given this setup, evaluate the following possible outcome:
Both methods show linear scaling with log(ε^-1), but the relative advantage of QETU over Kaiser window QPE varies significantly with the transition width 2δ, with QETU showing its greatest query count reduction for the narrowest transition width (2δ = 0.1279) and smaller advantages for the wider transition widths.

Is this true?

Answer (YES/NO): NO